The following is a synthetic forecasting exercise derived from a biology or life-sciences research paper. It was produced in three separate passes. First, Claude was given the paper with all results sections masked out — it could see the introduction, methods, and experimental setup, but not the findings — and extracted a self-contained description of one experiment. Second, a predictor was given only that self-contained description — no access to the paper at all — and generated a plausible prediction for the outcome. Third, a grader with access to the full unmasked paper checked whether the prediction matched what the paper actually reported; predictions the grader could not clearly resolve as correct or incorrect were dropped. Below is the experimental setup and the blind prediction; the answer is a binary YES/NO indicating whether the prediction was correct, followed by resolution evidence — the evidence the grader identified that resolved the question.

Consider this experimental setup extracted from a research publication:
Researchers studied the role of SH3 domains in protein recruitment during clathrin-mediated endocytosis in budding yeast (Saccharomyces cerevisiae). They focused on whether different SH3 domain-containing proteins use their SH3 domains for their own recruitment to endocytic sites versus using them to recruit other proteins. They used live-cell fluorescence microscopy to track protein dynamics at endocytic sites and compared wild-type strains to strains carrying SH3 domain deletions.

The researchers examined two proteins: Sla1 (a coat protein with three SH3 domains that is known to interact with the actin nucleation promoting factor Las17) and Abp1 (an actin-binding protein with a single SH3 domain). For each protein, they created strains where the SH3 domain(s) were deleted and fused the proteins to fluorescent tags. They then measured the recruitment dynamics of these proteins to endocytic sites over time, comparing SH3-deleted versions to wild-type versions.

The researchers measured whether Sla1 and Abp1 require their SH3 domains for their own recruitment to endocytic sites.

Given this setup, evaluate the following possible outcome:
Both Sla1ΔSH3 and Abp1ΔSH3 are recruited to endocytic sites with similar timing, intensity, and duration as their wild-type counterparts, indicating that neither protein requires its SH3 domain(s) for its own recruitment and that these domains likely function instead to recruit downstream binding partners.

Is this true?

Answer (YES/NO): NO